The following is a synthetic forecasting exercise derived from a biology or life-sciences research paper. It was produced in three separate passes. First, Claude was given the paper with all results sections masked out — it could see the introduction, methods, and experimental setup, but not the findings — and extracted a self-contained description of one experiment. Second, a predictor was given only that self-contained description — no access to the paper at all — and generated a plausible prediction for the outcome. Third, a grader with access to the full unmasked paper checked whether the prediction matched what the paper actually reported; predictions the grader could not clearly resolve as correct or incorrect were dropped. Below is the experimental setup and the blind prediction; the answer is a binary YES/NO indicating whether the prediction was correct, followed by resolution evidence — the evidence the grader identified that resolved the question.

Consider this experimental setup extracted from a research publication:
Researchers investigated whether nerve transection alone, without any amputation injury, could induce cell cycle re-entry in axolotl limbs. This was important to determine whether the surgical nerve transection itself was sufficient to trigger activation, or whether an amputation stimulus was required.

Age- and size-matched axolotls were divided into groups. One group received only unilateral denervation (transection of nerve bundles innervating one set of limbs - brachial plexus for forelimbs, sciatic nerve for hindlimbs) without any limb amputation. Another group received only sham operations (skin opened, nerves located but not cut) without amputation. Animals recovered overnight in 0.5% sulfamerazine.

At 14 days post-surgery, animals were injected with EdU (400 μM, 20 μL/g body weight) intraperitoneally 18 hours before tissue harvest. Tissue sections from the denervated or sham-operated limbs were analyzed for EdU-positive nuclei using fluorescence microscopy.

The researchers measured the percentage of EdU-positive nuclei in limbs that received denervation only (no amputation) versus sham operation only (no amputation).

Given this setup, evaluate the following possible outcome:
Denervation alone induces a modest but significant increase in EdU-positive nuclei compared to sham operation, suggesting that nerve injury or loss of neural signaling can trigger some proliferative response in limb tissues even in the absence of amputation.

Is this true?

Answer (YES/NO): NO